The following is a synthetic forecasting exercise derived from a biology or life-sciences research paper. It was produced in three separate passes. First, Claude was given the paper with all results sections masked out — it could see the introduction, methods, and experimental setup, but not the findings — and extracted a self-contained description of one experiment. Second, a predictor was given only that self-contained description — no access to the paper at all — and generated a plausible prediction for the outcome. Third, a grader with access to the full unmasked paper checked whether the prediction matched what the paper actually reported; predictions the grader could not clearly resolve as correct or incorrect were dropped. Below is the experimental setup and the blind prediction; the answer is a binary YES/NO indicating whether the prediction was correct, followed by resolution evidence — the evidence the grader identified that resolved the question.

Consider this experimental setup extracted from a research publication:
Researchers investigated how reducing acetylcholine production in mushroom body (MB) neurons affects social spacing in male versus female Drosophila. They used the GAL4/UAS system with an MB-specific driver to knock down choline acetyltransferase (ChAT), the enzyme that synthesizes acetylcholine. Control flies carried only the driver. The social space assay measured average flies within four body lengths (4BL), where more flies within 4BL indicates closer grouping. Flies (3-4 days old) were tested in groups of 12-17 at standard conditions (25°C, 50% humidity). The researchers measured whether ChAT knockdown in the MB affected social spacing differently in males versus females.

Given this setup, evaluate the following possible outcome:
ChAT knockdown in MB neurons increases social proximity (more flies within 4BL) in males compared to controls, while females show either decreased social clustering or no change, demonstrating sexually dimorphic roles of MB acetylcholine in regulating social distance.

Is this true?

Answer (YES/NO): NO